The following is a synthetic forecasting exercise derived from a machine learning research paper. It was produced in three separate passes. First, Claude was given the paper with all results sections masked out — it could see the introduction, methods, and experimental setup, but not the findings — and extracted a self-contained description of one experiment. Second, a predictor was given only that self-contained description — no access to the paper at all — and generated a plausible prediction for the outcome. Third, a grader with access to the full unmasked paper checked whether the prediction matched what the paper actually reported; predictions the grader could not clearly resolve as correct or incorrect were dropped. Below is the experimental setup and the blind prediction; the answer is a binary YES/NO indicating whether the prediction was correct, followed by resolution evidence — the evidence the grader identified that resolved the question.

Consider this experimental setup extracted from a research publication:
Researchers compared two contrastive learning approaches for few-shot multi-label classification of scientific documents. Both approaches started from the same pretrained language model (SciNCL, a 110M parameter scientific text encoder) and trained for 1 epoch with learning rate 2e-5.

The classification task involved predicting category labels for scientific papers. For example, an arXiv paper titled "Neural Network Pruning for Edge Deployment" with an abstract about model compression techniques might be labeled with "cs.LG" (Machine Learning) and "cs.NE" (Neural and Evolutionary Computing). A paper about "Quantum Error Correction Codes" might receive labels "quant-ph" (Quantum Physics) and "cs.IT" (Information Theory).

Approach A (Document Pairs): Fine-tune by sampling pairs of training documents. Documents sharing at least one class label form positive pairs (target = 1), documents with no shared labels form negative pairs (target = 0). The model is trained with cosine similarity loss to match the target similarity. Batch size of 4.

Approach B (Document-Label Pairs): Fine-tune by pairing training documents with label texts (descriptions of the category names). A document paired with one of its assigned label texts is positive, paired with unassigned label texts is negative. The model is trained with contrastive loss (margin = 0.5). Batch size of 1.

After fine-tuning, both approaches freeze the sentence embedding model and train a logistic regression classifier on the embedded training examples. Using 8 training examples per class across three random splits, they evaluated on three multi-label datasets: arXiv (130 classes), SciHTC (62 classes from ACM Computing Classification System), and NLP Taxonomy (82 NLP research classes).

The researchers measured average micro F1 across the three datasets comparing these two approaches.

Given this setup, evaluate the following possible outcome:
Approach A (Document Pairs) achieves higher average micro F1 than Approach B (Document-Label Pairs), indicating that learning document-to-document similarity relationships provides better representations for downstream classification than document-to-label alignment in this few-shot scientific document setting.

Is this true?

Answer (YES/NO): NO